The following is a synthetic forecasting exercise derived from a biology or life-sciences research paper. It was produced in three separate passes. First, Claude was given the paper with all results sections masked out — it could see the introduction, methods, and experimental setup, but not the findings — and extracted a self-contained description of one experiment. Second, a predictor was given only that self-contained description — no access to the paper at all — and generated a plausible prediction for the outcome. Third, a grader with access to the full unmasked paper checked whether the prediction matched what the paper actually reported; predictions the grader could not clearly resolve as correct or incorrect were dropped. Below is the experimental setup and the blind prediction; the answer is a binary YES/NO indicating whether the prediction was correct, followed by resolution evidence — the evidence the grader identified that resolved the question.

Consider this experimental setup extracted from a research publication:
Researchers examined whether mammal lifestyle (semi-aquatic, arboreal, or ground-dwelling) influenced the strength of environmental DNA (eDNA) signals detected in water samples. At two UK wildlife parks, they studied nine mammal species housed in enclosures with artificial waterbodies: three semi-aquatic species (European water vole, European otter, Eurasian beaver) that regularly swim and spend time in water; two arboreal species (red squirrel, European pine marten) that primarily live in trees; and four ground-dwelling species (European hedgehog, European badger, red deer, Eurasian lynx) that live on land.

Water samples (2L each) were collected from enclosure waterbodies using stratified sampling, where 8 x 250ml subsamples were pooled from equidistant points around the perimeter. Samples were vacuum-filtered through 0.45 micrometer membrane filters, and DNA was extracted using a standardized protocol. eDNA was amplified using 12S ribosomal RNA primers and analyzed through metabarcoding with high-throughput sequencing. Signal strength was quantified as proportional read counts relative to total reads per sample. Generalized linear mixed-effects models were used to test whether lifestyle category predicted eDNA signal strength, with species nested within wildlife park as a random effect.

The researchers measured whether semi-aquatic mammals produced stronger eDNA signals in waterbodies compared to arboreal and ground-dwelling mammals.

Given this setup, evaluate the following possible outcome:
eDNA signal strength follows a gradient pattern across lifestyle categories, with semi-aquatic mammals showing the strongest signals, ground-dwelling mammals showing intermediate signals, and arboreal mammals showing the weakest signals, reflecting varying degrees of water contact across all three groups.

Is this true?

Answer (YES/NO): NO